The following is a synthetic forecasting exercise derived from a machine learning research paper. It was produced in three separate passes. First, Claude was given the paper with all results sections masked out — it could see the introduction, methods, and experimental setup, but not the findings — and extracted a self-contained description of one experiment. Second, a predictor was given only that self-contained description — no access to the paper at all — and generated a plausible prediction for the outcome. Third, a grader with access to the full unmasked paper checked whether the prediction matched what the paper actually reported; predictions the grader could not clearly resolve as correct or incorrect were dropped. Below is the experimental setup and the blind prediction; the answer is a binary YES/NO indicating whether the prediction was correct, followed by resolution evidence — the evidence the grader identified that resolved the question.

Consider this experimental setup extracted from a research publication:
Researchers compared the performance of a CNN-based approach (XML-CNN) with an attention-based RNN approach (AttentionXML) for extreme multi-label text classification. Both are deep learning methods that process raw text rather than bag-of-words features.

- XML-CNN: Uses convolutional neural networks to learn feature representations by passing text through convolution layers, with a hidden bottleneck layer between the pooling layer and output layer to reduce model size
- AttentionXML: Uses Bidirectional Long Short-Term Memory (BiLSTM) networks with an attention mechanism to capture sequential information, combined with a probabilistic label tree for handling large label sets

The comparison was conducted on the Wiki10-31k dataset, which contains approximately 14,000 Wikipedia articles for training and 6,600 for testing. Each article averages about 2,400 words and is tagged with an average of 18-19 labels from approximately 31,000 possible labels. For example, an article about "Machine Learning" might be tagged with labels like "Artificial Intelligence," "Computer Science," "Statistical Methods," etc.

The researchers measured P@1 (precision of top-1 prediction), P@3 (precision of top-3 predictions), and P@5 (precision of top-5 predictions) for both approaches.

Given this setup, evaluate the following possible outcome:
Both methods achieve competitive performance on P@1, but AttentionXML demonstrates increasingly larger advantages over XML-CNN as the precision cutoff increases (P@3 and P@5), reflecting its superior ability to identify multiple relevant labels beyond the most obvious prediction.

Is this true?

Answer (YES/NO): YES